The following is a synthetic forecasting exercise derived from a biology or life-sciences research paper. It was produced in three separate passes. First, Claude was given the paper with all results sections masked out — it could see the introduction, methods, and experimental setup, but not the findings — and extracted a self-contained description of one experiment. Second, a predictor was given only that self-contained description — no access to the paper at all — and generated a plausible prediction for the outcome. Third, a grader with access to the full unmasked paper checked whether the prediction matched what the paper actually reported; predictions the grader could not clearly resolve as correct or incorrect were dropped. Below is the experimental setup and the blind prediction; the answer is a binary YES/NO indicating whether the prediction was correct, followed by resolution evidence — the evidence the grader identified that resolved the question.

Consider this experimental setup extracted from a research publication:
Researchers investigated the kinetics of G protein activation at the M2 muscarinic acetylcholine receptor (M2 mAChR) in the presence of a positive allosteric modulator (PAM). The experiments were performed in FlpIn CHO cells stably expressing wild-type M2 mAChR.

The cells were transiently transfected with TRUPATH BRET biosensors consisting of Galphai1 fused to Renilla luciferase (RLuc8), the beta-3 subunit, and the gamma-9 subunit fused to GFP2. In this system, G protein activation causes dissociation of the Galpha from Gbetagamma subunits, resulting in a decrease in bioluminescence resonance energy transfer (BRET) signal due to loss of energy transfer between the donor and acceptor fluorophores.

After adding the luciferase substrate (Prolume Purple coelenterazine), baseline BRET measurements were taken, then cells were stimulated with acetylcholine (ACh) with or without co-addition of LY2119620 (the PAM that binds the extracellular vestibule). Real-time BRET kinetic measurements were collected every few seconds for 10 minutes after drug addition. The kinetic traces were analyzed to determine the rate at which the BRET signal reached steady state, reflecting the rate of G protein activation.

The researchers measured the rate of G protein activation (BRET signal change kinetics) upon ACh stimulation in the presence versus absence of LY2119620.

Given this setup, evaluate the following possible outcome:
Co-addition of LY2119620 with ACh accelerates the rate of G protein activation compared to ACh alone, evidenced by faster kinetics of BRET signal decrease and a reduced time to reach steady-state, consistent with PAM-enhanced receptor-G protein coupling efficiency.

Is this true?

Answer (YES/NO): YES